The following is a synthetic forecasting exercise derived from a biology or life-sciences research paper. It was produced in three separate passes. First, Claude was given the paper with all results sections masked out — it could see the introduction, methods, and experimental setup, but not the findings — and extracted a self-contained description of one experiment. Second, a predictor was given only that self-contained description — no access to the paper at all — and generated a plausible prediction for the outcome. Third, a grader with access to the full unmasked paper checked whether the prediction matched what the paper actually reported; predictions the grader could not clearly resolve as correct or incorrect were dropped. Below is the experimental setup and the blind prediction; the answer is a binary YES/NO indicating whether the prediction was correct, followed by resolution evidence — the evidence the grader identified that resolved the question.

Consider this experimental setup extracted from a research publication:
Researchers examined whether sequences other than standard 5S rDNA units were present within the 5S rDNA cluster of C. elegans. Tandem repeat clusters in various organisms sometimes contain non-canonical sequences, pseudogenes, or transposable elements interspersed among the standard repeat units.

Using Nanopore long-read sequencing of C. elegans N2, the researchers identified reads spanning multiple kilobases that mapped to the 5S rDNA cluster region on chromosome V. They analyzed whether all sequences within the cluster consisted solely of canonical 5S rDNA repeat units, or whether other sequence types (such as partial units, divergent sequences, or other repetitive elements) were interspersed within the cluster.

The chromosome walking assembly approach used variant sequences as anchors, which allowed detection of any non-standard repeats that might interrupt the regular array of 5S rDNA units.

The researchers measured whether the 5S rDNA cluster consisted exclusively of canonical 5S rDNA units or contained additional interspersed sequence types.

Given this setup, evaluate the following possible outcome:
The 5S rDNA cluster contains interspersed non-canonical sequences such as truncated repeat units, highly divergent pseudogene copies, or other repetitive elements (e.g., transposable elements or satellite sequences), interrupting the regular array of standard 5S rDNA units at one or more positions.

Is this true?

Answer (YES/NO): YES